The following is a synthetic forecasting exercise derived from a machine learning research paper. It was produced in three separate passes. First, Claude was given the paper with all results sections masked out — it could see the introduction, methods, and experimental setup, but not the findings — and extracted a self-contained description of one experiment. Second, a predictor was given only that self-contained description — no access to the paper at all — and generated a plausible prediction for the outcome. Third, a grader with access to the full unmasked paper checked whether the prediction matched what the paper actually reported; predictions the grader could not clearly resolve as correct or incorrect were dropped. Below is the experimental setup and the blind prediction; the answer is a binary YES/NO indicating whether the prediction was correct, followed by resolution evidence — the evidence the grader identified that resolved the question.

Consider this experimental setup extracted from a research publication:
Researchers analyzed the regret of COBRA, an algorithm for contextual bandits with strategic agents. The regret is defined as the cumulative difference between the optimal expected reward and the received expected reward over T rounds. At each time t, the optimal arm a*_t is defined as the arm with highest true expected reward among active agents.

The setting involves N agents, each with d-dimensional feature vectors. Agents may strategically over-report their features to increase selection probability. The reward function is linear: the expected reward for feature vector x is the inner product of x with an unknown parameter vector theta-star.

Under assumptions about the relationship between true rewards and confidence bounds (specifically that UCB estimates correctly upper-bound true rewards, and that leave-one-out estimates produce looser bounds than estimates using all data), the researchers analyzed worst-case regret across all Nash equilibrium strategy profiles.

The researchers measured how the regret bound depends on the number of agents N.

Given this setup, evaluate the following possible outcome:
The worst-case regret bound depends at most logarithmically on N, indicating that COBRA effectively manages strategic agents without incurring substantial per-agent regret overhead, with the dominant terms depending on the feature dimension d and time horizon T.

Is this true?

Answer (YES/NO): NO